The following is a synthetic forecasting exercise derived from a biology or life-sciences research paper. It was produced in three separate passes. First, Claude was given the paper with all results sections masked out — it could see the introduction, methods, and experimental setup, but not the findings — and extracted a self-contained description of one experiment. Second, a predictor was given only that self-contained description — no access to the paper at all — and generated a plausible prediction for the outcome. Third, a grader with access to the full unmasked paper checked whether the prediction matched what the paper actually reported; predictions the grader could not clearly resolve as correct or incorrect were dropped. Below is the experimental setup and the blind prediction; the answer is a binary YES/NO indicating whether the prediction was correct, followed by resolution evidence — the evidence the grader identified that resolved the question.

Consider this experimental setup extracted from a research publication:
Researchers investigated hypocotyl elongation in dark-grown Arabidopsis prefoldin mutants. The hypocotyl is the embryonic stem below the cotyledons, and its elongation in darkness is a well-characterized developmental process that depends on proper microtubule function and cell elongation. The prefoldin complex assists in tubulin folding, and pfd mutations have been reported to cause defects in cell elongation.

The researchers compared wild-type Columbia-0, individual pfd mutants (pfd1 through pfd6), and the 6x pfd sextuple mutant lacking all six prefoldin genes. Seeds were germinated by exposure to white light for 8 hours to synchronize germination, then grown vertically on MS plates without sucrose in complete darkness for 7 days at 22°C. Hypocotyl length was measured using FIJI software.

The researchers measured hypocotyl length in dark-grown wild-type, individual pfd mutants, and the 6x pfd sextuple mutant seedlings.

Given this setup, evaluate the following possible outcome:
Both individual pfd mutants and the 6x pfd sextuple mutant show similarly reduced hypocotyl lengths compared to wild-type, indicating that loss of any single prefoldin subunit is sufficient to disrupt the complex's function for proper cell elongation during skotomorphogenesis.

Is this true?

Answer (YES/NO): YES